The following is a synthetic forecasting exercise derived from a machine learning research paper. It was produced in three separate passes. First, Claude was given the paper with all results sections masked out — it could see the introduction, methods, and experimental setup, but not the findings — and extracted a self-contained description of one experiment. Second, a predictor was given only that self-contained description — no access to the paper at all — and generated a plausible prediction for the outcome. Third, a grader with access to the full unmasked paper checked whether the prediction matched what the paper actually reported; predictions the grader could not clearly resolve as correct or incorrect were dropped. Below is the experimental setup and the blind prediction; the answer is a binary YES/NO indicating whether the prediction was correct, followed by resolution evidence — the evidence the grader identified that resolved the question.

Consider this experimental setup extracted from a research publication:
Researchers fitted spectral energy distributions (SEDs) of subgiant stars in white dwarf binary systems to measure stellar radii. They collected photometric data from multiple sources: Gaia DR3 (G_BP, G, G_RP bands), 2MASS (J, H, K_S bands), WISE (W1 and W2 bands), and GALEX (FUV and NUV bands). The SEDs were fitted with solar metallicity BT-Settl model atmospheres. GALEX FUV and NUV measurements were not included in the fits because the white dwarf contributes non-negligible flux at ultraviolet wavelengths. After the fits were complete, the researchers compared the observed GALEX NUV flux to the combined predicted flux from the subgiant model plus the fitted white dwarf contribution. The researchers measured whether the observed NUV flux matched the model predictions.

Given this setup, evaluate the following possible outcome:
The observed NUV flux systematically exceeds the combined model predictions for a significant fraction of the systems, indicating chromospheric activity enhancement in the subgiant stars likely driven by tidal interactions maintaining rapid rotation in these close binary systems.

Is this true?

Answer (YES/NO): NO